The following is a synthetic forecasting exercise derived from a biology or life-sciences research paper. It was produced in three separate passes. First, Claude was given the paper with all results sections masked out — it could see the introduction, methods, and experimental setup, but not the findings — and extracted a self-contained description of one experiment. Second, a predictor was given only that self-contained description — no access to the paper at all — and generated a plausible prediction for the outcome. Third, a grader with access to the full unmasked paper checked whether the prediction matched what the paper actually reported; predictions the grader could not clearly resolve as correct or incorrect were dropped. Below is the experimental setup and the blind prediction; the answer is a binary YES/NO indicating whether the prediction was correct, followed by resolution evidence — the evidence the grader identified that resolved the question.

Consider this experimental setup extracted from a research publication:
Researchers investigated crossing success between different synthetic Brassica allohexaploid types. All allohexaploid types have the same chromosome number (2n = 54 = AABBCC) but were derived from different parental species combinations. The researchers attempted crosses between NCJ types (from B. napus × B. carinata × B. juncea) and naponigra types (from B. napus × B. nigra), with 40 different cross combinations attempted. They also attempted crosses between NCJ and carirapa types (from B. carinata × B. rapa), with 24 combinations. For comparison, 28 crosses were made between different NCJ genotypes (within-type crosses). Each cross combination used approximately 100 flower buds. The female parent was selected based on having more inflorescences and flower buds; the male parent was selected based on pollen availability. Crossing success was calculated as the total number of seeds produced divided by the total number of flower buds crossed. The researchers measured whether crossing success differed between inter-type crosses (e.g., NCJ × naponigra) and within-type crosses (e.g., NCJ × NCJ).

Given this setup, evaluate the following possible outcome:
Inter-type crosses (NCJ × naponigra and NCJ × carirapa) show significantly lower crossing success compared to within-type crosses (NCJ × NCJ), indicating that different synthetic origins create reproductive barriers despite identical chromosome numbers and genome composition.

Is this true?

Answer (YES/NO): NO